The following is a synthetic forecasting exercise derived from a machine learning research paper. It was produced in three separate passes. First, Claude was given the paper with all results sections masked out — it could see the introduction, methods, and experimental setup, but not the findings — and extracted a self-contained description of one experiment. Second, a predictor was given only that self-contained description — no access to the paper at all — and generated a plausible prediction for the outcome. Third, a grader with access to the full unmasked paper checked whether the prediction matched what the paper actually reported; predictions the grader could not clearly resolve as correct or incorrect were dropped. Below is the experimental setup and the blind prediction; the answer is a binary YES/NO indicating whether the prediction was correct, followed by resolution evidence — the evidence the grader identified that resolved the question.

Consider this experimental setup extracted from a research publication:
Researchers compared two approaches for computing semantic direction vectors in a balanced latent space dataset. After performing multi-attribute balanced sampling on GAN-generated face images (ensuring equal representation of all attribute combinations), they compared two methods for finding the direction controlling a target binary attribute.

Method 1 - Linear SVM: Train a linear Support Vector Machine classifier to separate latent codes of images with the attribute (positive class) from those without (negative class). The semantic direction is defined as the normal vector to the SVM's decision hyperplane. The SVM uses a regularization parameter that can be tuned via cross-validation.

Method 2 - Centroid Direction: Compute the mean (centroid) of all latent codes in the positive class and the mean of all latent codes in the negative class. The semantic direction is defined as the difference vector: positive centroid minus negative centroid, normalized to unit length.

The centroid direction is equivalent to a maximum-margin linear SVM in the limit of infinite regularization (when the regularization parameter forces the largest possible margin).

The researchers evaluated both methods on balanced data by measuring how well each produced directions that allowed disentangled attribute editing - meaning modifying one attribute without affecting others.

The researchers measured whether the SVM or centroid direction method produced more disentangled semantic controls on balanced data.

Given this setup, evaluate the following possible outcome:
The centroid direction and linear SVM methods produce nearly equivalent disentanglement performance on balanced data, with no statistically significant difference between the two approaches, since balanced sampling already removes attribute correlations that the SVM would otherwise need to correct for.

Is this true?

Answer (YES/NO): NO